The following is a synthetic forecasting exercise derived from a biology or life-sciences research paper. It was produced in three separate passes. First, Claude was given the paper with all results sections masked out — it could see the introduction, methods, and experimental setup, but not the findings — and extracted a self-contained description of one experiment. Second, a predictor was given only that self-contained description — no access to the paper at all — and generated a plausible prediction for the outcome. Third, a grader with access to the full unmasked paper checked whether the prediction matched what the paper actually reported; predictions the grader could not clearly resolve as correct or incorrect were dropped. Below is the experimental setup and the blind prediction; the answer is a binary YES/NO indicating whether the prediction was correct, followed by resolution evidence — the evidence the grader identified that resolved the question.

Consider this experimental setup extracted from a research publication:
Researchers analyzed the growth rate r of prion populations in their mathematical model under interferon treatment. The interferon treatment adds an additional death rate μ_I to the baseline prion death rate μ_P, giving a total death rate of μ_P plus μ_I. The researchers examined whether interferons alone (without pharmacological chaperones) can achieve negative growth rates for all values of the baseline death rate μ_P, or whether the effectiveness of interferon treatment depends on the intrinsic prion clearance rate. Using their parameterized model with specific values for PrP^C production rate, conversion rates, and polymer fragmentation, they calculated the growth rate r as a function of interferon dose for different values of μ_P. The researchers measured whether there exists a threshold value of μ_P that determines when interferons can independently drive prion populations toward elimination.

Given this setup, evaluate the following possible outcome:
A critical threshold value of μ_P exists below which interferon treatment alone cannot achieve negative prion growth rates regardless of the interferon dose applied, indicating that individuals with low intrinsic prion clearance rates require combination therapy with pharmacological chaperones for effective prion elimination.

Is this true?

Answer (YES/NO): YES